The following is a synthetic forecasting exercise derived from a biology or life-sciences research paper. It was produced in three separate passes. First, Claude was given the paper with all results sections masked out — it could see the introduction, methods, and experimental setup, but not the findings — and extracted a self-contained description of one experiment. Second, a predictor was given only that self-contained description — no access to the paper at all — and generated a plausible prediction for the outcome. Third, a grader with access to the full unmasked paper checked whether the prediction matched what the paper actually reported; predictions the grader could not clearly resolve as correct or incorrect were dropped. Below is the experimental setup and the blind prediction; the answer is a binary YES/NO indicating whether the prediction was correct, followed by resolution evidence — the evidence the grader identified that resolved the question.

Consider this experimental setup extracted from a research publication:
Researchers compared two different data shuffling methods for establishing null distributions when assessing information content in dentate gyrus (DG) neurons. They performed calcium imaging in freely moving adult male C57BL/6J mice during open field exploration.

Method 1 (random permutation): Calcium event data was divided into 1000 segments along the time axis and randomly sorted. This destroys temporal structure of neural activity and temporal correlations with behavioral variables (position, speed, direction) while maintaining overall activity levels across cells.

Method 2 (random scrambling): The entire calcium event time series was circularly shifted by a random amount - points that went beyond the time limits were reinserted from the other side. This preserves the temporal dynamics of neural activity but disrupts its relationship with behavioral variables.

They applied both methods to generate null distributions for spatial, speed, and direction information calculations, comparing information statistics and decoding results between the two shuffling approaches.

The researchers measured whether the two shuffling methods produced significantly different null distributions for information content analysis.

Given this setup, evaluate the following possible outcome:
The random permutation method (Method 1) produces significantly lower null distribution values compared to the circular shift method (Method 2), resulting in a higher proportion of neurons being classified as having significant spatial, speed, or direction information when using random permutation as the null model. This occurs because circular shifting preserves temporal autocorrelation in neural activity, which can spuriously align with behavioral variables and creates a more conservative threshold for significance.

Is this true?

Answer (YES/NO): NO